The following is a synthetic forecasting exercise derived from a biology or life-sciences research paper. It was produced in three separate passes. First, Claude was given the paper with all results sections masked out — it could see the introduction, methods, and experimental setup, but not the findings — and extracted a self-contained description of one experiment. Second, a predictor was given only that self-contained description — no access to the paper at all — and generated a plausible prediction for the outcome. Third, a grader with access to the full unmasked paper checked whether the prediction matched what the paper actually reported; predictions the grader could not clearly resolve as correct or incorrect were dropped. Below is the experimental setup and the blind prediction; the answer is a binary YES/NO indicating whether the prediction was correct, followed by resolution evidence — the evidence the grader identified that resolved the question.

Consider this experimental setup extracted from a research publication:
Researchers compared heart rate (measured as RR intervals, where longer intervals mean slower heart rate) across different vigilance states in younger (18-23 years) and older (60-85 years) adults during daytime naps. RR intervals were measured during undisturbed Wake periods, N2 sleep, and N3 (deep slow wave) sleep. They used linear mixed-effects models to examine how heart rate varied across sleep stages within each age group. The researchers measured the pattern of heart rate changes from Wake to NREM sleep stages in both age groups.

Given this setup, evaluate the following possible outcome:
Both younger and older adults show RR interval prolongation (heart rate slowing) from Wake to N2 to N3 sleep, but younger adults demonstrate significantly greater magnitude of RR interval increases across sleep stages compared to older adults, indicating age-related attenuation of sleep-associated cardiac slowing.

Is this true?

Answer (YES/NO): NO